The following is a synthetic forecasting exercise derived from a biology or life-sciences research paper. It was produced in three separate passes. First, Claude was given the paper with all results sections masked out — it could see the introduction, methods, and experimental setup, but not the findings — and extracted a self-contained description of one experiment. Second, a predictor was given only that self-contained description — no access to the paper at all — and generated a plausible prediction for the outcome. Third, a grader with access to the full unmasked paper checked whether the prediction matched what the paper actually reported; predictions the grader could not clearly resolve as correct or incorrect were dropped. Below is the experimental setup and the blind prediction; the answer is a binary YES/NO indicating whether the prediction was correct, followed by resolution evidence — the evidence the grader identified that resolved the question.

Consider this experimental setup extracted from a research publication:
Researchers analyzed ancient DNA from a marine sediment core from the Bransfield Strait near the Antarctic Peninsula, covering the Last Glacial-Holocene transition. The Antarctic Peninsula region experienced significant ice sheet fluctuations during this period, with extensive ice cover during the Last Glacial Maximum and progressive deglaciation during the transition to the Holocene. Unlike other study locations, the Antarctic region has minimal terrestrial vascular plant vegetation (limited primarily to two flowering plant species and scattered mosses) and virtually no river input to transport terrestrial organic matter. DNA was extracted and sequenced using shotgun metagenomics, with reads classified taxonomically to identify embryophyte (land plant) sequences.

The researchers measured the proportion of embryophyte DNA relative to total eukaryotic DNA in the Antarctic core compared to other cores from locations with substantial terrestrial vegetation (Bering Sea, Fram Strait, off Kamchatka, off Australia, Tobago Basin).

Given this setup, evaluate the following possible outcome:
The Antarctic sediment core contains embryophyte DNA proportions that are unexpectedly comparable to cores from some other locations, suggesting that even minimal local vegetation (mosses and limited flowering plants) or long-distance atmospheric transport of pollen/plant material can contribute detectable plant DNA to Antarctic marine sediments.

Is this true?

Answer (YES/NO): NO